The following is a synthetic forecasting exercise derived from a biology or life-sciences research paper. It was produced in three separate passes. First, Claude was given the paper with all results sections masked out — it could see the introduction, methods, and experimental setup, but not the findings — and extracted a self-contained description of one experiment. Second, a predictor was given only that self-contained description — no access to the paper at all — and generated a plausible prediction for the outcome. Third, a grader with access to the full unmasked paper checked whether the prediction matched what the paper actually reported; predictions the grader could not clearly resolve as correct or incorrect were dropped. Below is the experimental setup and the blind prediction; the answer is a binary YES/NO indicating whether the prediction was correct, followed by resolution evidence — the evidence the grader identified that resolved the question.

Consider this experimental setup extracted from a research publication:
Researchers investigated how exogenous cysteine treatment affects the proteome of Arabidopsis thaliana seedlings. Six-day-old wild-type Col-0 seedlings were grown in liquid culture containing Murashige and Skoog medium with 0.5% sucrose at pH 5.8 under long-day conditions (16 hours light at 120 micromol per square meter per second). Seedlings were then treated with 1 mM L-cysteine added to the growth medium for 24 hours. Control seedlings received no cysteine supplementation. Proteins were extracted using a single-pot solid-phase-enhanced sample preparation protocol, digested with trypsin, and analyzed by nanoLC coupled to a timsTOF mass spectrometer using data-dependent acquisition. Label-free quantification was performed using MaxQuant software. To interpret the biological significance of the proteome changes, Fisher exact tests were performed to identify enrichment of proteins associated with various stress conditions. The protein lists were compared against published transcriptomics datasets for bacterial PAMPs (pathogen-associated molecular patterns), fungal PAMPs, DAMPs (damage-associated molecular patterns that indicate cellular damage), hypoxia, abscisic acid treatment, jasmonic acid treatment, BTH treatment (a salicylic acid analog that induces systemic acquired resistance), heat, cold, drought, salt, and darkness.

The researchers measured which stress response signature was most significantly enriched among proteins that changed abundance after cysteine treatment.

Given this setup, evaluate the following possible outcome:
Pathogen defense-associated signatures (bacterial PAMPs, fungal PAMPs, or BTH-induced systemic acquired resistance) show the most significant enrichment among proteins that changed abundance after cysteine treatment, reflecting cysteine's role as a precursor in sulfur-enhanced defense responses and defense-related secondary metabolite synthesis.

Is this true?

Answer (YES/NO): YES